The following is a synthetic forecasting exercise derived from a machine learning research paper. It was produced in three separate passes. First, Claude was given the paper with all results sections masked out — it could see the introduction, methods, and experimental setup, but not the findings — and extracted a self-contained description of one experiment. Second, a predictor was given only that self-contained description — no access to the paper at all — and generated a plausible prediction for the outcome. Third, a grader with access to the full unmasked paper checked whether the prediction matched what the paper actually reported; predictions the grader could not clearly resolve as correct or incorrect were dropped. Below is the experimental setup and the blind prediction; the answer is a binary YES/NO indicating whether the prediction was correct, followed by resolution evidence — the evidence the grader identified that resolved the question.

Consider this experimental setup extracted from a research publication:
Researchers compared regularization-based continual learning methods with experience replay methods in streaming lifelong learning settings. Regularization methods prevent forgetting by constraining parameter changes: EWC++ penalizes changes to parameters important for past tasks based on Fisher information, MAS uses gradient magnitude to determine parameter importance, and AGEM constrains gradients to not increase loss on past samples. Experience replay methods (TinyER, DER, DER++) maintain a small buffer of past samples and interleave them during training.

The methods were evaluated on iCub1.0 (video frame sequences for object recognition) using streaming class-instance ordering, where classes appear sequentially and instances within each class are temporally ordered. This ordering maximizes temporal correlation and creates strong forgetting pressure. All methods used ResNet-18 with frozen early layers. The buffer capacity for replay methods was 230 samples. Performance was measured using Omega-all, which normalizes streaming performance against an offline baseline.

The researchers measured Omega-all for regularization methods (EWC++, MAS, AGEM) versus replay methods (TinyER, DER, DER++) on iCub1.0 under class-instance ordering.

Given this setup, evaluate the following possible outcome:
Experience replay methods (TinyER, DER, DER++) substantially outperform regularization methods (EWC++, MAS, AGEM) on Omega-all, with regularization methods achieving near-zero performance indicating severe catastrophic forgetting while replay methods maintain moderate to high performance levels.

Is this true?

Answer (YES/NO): NO